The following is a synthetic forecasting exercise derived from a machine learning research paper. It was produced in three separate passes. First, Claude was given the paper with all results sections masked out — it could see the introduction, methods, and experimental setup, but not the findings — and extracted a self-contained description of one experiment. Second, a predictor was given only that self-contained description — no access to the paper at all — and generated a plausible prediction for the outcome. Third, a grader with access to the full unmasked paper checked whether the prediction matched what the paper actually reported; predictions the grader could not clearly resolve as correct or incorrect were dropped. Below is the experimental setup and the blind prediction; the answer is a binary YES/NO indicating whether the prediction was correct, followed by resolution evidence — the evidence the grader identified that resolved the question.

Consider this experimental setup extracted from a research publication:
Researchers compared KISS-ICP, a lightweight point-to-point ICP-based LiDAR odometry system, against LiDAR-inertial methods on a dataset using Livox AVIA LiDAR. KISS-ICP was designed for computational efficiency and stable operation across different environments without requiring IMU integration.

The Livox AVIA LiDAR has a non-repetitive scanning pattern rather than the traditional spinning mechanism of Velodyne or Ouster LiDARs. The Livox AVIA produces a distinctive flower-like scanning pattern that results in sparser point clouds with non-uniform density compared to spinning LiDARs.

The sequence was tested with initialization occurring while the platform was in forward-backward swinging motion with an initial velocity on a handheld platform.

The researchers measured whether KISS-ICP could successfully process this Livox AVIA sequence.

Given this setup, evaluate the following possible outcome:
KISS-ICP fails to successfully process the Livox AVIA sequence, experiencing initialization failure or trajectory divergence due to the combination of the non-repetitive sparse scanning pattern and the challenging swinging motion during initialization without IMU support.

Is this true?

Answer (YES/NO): YES